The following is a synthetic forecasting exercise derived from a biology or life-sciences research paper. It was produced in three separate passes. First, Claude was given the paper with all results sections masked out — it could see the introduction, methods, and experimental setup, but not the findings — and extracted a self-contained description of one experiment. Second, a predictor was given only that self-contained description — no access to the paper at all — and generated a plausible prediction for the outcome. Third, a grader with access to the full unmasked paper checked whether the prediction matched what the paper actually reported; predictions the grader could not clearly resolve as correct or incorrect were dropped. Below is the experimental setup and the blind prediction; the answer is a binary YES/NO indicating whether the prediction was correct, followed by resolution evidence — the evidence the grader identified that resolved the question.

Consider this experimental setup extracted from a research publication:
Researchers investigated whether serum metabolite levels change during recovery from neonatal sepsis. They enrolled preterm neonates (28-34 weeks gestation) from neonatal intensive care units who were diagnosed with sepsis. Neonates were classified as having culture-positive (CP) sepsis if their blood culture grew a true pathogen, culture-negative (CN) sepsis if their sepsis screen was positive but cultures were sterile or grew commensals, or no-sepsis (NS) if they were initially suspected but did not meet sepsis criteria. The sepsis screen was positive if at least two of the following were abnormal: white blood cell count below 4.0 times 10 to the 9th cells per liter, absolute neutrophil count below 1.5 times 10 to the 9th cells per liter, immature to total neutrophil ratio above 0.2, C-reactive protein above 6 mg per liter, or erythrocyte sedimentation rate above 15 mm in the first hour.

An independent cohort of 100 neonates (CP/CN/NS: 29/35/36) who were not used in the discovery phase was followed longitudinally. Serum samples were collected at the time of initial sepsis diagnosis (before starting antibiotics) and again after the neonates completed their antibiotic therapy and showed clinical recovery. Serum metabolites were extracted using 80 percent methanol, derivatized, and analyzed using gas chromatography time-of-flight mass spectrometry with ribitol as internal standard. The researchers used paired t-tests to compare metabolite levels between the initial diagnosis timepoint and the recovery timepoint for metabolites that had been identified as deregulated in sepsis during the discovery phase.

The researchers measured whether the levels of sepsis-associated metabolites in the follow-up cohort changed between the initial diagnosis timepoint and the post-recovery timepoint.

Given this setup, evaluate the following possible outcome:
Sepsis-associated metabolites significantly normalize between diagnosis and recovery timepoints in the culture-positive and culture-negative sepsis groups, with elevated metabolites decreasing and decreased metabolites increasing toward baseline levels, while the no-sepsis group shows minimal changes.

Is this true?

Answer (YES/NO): NO